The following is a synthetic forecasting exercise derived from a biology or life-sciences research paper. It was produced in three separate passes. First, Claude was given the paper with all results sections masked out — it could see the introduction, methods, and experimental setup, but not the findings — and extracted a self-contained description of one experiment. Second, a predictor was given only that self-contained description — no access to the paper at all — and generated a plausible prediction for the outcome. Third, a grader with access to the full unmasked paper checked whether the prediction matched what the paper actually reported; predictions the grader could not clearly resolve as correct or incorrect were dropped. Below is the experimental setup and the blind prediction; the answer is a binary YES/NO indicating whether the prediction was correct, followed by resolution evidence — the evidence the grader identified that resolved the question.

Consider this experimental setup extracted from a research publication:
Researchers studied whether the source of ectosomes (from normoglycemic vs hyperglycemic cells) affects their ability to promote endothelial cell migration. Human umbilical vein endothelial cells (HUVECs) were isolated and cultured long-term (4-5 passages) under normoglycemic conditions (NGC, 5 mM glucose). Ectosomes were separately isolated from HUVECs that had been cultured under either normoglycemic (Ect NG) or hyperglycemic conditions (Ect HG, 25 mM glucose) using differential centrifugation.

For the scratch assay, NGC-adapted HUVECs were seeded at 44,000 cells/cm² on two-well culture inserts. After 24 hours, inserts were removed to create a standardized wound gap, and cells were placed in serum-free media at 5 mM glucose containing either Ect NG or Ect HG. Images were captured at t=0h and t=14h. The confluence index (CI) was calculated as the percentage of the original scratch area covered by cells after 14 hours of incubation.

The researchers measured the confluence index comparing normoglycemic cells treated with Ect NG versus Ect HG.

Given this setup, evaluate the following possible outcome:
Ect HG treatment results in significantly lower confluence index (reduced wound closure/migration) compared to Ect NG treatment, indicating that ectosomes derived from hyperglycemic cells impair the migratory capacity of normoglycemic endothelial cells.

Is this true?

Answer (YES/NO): NO